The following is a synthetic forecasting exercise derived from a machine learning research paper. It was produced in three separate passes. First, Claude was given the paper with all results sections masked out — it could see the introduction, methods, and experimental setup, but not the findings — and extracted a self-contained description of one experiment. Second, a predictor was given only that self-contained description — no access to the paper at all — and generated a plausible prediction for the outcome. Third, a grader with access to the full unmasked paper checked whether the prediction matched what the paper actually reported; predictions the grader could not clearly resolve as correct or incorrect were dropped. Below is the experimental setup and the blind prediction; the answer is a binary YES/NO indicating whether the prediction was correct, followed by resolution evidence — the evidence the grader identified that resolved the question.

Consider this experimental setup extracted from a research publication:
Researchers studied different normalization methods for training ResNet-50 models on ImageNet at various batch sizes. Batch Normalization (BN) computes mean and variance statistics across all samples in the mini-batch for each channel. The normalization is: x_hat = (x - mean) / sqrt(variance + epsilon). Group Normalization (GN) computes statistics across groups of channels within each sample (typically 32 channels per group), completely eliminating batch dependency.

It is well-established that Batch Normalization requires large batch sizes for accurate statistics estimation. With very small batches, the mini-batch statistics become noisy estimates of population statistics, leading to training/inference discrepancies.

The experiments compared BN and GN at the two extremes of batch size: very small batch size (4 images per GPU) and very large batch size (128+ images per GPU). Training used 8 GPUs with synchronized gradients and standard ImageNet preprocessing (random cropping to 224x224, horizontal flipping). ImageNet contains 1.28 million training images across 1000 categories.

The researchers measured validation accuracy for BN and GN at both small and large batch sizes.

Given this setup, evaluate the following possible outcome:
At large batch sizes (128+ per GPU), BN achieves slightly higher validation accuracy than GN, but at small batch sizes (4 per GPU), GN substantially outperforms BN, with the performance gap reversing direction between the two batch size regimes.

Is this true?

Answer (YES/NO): YES